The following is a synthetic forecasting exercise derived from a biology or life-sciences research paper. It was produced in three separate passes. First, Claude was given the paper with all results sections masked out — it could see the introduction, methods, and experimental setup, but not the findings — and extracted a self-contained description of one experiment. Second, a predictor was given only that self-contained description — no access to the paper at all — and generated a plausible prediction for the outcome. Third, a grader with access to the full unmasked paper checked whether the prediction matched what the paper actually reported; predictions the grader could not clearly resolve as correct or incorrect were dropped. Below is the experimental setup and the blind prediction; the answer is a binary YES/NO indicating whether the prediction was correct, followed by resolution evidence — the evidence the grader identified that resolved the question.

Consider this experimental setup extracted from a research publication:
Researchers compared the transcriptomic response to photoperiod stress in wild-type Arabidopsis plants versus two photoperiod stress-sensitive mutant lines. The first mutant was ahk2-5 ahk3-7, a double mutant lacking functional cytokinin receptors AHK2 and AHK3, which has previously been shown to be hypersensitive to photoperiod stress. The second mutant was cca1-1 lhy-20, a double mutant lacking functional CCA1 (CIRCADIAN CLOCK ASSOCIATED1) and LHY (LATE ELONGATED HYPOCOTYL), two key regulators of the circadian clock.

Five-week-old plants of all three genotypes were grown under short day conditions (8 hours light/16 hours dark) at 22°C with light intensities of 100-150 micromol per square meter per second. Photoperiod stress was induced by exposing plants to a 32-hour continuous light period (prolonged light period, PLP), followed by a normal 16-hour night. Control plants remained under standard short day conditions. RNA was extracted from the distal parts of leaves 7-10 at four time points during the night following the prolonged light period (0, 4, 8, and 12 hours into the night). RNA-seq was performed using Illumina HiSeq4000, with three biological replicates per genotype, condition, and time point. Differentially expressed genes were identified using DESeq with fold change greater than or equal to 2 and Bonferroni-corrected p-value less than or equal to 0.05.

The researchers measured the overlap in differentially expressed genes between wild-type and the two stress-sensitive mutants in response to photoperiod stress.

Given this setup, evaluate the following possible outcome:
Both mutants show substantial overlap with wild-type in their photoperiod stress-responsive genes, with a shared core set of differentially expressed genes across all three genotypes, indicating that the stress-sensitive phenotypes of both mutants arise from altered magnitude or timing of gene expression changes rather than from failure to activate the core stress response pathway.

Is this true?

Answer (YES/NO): YES